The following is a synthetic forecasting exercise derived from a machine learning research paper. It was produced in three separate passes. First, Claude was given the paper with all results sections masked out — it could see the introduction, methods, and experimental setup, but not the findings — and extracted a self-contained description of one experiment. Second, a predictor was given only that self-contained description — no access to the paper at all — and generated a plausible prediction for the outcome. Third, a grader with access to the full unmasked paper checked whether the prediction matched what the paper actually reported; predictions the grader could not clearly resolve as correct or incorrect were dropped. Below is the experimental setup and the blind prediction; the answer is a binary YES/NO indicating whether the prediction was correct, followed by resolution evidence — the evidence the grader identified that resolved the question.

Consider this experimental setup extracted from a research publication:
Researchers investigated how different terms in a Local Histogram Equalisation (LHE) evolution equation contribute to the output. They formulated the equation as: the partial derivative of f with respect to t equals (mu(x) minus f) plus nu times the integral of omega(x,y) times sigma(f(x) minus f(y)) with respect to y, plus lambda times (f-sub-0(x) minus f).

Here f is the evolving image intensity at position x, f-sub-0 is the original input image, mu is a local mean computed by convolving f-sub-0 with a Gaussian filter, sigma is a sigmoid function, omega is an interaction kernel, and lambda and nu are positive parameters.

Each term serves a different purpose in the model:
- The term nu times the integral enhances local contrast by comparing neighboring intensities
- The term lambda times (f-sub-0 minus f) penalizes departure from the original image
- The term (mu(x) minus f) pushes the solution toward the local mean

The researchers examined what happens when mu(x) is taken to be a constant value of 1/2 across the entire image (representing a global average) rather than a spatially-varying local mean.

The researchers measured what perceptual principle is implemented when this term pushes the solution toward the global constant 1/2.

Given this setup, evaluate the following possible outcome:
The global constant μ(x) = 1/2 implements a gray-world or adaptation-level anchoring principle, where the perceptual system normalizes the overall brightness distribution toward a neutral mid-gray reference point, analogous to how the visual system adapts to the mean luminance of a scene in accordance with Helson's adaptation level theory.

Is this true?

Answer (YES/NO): YES